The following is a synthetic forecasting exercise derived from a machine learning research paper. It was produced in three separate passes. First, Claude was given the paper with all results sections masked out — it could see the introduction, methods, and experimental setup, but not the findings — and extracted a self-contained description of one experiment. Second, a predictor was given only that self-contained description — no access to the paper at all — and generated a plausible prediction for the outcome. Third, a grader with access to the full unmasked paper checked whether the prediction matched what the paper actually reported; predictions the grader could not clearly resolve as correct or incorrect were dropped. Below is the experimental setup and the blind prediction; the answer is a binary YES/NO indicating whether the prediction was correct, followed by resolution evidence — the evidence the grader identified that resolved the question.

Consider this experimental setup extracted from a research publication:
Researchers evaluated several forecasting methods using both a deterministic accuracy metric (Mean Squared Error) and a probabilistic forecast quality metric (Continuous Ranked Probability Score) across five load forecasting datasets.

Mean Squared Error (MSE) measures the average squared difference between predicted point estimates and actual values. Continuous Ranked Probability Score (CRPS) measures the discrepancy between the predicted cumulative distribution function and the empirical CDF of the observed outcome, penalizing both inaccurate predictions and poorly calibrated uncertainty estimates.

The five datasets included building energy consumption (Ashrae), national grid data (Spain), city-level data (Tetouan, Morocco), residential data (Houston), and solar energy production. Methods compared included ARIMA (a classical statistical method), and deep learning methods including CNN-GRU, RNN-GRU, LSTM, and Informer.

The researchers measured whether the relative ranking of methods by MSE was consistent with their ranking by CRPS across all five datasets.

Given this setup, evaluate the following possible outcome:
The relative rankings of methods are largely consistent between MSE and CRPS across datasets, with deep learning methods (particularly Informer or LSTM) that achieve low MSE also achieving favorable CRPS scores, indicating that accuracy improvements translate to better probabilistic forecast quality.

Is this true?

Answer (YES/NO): NO